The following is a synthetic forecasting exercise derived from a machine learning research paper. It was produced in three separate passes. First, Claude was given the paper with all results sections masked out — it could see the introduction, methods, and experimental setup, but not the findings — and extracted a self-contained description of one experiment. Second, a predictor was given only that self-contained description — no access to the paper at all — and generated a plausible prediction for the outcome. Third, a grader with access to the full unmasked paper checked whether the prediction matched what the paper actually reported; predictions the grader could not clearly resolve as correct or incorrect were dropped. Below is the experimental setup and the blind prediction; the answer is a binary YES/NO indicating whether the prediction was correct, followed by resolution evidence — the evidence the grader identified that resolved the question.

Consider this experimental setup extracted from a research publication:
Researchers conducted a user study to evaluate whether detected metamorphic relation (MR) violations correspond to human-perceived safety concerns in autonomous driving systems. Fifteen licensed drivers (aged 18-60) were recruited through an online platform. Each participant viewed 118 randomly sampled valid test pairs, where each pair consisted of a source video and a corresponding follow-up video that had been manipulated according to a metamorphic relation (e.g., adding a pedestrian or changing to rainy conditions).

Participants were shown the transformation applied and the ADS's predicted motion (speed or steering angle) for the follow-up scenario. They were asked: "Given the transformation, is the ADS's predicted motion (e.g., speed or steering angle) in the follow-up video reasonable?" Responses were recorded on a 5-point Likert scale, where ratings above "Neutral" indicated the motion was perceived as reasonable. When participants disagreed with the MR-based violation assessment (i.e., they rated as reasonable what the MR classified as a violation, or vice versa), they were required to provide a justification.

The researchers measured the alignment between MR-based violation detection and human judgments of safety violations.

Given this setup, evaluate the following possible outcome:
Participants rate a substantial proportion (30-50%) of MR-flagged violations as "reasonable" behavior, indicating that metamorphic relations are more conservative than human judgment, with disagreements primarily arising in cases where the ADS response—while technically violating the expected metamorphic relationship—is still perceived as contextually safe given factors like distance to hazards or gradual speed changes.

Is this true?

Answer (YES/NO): NO